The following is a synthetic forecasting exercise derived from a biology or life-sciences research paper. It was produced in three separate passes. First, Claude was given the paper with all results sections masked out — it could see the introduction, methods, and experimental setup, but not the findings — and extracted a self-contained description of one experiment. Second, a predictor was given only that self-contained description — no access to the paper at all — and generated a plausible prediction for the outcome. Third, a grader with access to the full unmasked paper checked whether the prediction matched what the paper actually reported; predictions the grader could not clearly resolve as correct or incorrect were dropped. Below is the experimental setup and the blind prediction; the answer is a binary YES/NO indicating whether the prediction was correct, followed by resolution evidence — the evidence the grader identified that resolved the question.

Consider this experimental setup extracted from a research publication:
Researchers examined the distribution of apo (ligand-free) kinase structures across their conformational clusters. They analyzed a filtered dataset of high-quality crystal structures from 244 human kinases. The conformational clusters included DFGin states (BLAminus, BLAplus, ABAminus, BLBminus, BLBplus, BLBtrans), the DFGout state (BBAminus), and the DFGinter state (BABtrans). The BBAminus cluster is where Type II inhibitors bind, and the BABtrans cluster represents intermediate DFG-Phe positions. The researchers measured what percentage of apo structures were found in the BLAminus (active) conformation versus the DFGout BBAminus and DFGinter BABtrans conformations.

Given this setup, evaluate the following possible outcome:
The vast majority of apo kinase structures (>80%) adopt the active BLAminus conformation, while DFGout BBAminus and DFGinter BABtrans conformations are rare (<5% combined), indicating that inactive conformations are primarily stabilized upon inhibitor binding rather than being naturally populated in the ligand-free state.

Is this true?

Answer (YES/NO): NO